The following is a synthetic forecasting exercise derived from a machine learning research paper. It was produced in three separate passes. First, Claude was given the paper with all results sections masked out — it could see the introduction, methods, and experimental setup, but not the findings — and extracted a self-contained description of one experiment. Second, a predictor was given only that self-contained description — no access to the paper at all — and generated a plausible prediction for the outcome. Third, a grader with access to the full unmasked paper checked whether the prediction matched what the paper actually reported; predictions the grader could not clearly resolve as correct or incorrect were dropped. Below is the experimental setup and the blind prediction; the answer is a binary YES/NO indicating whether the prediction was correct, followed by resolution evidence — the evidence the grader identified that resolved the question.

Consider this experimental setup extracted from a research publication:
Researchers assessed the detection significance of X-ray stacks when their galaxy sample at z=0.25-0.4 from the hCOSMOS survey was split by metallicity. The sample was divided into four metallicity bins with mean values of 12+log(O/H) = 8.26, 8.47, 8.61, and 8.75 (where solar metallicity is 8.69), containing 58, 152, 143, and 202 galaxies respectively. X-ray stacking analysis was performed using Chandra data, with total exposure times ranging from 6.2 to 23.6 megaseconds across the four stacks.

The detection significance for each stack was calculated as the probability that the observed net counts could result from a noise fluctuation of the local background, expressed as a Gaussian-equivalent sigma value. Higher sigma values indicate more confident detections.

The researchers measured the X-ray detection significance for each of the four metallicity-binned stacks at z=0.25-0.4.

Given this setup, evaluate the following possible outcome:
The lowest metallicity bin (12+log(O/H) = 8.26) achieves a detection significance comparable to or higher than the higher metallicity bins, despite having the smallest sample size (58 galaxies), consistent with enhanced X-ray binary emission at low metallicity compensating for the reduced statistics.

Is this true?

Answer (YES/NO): NO